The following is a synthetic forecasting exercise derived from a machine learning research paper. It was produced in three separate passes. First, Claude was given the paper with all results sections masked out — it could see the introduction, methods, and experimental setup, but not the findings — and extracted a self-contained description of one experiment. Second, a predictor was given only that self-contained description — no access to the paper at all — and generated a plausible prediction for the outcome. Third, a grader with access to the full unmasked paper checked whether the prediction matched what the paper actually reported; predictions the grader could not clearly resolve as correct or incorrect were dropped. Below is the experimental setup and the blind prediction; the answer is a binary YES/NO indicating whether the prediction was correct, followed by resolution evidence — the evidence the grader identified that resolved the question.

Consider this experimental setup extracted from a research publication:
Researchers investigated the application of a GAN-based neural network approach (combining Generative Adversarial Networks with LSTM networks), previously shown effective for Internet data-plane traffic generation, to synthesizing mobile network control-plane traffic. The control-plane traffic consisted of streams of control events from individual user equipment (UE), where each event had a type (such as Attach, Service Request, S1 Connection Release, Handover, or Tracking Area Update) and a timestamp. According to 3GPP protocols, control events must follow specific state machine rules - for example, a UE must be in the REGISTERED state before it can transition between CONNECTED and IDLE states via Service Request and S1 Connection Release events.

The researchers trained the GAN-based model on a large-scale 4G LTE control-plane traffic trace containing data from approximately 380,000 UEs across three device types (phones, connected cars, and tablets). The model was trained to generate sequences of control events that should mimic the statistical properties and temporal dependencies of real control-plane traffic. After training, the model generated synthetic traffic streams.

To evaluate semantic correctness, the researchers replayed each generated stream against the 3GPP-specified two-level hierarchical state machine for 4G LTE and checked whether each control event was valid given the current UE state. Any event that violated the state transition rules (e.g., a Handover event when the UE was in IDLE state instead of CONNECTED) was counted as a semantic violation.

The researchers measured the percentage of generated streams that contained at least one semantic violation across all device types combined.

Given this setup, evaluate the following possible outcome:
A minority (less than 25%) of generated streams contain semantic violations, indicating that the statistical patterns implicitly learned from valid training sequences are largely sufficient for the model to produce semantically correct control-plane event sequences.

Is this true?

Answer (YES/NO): YES